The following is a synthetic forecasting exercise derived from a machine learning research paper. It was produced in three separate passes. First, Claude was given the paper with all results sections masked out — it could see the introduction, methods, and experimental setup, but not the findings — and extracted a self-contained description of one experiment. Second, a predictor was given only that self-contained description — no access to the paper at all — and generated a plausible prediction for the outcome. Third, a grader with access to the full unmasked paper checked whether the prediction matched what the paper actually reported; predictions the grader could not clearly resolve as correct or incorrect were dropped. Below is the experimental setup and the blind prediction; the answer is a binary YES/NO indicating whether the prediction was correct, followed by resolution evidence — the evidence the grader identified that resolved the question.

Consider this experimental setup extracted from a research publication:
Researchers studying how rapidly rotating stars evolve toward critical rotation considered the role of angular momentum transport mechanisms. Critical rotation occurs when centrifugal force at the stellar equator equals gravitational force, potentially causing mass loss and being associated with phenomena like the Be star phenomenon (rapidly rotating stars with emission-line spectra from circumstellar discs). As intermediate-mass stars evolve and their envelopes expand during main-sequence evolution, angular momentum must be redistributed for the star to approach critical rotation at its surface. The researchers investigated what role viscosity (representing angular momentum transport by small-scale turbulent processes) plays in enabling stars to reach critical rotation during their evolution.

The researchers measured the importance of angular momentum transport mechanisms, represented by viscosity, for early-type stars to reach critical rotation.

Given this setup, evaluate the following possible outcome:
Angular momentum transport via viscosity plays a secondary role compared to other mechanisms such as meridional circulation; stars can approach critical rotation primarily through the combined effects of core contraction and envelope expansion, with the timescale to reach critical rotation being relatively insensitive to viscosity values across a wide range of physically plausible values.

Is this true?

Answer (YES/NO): NO